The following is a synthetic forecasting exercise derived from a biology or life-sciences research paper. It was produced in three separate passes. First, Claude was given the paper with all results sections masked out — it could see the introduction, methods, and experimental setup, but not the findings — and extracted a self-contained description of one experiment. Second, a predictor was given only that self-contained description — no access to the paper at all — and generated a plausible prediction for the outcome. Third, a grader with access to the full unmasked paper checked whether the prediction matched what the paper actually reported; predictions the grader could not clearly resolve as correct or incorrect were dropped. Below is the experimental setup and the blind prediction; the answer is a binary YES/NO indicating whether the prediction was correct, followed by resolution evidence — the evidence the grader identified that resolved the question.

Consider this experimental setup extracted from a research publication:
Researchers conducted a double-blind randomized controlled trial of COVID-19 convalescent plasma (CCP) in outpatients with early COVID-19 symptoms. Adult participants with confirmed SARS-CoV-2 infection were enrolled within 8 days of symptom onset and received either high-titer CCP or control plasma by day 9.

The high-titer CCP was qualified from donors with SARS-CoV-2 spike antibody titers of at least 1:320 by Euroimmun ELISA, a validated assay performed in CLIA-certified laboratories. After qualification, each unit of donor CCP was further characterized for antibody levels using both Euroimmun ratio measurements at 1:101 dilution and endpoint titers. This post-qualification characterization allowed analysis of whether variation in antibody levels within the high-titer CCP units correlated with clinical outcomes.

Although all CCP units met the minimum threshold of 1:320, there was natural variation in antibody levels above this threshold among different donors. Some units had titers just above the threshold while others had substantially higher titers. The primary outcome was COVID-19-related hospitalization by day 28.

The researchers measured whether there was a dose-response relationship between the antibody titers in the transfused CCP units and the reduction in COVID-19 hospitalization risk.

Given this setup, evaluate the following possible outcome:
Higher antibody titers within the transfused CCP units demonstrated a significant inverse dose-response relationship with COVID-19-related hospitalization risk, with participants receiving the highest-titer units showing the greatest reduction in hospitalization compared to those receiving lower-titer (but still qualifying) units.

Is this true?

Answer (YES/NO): NO